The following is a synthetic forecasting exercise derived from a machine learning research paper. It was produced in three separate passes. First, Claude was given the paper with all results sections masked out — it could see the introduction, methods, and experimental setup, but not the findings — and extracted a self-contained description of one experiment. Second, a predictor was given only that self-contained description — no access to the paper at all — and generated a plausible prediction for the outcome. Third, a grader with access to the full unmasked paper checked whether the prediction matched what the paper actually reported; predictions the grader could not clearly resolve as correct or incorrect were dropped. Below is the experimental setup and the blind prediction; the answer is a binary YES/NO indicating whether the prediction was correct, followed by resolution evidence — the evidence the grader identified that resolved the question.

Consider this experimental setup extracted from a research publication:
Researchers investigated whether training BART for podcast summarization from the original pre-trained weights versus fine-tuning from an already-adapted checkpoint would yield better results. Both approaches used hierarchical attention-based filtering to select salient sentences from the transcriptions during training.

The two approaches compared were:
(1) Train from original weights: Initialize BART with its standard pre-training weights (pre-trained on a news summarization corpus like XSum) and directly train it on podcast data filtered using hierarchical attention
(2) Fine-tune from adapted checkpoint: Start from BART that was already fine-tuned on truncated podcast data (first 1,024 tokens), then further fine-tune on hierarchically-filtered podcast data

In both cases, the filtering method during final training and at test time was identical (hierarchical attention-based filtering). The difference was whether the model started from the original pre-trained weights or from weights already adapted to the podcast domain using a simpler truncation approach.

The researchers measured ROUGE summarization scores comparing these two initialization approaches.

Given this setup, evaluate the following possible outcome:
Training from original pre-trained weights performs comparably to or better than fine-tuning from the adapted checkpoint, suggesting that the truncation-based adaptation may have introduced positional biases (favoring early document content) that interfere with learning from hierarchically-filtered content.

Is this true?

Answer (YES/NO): NO